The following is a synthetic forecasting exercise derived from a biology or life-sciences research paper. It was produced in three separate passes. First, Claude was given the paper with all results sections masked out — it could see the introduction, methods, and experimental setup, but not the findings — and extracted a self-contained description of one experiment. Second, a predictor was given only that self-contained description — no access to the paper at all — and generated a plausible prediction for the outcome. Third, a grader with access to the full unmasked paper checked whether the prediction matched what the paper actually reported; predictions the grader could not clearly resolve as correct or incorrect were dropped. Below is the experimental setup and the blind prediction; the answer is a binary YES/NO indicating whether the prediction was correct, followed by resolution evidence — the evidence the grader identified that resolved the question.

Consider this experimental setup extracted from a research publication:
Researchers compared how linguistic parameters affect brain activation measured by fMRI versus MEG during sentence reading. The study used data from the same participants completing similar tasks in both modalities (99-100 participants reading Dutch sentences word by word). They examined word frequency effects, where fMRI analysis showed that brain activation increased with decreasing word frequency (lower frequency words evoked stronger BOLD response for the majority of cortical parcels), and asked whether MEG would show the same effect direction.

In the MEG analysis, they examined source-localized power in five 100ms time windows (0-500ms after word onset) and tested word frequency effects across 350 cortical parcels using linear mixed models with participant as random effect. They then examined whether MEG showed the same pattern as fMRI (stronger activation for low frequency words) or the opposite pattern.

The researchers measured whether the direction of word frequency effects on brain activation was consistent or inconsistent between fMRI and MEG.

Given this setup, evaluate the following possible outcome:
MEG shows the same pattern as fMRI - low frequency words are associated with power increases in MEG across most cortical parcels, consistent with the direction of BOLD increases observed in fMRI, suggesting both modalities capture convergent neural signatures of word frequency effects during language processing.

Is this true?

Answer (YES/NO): NO